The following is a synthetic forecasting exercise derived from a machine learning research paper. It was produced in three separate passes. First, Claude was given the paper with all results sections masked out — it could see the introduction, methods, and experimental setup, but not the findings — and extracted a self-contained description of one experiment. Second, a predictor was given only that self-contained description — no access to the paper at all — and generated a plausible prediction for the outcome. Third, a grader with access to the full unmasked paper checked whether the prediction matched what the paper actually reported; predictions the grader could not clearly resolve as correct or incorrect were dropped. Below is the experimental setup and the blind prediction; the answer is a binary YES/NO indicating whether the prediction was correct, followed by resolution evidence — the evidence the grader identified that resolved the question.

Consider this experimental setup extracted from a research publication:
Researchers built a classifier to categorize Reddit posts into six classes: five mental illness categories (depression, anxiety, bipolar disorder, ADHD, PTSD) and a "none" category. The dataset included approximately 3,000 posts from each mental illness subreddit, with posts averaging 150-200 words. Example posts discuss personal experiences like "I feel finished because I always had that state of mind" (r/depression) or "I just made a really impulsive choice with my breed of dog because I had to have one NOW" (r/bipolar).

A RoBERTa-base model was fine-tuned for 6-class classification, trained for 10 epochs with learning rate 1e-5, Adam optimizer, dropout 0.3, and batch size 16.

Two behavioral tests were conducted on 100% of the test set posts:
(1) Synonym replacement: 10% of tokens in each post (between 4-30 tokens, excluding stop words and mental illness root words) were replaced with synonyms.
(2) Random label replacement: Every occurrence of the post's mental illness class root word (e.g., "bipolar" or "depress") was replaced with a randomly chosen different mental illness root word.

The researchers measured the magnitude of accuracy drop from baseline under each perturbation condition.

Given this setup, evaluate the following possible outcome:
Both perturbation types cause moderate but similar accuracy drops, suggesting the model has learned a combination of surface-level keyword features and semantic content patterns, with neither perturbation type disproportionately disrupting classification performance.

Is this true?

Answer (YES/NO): NO